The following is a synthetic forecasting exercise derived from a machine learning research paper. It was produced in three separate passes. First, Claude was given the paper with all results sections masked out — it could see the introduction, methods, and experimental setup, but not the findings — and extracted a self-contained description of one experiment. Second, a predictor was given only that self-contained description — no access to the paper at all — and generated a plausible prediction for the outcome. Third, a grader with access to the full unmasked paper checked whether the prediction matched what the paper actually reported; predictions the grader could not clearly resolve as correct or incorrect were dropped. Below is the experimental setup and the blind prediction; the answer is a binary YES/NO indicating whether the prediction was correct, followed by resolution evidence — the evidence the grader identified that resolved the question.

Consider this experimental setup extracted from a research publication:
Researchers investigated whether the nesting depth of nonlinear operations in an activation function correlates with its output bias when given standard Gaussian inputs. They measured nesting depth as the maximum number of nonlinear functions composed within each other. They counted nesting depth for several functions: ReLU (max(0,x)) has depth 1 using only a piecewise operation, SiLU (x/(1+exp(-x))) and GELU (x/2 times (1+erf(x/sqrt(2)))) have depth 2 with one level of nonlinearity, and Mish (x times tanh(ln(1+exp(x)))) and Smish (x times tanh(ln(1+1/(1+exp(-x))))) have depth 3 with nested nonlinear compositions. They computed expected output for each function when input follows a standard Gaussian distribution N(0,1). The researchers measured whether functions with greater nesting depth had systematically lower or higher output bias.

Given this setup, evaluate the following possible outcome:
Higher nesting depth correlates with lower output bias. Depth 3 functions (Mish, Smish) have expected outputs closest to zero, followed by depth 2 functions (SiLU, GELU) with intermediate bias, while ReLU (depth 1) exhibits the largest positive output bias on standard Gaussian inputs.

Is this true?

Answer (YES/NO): NO